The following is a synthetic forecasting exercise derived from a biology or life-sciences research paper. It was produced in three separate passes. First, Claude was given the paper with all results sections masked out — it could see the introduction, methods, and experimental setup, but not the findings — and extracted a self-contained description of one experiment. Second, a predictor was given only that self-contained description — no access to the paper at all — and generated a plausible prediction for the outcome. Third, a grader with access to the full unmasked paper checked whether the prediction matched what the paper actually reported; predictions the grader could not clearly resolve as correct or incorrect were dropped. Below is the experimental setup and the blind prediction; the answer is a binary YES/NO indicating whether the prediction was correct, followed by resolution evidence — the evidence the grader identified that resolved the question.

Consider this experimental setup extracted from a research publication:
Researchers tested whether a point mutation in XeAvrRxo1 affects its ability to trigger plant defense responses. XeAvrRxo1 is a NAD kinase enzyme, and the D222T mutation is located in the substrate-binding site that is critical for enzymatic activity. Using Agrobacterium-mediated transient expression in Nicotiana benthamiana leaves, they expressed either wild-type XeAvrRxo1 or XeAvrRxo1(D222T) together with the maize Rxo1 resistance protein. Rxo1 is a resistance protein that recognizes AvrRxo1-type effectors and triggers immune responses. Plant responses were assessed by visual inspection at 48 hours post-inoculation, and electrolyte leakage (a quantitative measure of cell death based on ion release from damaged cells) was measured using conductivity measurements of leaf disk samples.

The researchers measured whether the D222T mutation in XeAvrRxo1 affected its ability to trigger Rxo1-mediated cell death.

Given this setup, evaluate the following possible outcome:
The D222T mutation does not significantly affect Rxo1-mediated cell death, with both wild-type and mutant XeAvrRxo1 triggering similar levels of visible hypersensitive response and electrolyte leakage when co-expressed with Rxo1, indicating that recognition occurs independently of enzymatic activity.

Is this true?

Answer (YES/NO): NO